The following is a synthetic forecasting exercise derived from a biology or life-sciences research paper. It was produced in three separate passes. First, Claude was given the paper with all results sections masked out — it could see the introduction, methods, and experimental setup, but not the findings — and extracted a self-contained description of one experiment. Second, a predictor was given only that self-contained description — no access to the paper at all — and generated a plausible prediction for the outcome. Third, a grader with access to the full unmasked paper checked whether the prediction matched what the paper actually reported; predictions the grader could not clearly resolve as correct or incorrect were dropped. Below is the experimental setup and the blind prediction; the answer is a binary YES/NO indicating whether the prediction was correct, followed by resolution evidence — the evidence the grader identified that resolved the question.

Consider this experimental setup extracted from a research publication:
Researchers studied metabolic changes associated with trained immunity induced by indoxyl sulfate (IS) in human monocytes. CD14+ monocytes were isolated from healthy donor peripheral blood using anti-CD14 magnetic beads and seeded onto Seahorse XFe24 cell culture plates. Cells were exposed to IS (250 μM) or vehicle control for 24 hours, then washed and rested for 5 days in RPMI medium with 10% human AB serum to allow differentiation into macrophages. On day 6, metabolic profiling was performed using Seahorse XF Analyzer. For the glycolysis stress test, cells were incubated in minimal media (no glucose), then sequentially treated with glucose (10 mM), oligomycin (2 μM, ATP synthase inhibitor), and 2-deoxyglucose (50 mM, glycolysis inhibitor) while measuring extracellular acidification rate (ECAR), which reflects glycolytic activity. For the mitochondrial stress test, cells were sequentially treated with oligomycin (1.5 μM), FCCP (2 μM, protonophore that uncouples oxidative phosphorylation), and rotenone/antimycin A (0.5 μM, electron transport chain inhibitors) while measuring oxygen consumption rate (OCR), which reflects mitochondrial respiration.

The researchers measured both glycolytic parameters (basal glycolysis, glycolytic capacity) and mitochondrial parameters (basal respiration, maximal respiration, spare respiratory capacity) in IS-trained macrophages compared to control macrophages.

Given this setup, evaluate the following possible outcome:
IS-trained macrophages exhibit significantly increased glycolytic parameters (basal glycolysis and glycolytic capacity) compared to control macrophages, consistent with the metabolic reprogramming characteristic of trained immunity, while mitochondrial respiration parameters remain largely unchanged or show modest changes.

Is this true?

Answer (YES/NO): NO